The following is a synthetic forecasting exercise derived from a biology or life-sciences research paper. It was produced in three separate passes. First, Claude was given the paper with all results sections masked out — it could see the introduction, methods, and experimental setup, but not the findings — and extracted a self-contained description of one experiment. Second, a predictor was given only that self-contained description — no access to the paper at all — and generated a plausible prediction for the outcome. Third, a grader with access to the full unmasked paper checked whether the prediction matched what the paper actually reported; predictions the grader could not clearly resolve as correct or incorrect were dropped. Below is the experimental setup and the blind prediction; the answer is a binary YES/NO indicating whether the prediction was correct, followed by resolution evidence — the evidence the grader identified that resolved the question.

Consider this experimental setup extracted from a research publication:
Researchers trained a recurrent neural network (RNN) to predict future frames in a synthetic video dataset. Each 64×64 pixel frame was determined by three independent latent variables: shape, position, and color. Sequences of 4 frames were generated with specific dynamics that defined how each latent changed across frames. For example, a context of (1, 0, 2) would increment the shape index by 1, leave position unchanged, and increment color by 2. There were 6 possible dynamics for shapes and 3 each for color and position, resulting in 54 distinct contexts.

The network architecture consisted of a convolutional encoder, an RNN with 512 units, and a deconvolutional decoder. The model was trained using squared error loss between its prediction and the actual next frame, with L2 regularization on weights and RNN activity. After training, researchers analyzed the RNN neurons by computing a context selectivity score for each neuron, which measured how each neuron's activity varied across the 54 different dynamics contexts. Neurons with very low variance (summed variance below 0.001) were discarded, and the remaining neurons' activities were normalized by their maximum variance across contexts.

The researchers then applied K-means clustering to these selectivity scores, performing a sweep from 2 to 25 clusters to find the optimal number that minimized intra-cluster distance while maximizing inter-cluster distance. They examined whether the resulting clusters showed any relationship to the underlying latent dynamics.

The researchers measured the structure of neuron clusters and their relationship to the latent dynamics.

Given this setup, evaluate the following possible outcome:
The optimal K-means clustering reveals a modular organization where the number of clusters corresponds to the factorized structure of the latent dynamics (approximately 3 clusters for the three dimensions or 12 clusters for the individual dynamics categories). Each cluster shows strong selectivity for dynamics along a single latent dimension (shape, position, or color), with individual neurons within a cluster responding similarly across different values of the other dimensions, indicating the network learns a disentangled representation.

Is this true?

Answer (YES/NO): YES